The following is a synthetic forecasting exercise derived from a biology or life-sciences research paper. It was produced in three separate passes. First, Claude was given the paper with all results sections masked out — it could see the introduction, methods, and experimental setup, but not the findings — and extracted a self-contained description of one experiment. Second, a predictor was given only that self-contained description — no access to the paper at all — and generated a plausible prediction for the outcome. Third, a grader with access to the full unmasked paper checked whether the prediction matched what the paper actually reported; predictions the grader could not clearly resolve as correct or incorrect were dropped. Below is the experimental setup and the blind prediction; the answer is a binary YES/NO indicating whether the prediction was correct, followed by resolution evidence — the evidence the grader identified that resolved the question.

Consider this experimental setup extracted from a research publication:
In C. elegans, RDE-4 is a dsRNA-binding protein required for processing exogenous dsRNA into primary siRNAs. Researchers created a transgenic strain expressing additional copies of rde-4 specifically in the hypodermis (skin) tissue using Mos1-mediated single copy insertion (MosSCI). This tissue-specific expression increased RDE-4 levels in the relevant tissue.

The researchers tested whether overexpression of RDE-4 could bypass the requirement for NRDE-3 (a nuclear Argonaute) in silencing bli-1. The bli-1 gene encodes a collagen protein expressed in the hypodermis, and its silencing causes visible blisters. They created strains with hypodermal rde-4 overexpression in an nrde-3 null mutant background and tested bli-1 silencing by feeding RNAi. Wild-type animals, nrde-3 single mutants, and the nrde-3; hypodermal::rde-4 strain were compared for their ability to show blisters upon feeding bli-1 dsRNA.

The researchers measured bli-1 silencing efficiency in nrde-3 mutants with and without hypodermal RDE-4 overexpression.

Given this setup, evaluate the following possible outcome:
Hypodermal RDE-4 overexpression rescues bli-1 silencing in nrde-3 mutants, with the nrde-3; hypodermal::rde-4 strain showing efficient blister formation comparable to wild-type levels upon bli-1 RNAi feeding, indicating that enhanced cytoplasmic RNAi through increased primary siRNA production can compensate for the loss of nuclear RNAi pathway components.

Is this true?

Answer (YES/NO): YES